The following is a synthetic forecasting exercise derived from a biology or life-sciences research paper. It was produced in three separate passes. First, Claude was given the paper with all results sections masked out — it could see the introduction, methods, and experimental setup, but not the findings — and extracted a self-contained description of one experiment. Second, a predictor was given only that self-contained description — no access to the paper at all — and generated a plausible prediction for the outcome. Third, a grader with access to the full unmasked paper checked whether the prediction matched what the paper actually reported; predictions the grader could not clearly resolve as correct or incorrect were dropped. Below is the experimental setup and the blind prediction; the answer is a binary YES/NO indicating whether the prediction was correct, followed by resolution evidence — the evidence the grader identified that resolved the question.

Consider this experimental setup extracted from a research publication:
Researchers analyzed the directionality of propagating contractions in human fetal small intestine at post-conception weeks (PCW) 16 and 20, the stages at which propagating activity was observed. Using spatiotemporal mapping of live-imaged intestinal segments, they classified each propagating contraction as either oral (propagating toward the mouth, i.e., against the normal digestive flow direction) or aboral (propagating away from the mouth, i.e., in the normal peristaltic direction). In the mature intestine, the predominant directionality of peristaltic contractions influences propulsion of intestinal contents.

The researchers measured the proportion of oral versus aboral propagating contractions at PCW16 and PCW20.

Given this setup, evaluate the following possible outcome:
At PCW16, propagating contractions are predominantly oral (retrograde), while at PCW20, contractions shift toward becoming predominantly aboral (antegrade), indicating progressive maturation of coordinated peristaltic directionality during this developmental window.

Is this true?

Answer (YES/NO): NO